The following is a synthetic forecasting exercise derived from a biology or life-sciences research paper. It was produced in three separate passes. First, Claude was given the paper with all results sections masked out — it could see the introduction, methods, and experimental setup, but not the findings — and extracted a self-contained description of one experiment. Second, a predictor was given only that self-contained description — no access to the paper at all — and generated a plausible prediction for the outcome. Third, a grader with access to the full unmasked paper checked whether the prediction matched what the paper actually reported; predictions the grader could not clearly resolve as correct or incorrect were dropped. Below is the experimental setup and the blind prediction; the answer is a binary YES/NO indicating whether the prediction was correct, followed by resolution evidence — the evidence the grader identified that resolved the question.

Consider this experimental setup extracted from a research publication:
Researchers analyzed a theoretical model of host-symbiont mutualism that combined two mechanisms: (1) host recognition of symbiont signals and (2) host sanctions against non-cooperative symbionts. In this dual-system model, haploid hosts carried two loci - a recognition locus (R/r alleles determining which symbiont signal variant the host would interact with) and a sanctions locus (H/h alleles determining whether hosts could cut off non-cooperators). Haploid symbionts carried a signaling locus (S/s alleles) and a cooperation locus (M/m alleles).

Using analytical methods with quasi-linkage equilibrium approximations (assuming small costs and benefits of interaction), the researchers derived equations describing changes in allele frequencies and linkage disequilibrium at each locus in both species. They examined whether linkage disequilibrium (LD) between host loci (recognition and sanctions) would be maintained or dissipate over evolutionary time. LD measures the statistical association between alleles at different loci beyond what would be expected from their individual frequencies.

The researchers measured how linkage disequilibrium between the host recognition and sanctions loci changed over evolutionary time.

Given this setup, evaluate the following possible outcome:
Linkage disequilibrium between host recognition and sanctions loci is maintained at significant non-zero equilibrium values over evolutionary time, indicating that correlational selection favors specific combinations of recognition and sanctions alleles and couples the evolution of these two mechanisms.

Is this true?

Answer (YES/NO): NO